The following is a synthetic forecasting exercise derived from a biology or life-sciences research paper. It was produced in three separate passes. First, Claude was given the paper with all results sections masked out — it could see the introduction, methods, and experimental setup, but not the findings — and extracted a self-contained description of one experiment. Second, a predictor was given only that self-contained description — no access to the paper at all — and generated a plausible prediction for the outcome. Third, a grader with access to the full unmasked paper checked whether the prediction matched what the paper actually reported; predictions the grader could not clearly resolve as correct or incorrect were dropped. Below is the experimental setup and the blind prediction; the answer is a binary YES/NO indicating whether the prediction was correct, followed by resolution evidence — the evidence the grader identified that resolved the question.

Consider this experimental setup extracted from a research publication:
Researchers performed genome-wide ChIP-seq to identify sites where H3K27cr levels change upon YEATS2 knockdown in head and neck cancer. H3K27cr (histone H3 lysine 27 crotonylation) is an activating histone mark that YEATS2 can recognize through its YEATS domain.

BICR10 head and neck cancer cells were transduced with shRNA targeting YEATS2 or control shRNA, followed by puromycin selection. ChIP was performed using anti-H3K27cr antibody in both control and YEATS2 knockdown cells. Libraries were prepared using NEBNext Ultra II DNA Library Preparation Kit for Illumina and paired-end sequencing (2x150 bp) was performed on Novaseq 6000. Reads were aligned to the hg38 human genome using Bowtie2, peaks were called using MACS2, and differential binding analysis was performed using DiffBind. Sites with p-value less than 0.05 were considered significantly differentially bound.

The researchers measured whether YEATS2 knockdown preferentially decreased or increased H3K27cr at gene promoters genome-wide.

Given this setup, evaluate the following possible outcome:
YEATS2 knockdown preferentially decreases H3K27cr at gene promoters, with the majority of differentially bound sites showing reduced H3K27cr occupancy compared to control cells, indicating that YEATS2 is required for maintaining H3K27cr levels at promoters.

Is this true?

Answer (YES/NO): YES